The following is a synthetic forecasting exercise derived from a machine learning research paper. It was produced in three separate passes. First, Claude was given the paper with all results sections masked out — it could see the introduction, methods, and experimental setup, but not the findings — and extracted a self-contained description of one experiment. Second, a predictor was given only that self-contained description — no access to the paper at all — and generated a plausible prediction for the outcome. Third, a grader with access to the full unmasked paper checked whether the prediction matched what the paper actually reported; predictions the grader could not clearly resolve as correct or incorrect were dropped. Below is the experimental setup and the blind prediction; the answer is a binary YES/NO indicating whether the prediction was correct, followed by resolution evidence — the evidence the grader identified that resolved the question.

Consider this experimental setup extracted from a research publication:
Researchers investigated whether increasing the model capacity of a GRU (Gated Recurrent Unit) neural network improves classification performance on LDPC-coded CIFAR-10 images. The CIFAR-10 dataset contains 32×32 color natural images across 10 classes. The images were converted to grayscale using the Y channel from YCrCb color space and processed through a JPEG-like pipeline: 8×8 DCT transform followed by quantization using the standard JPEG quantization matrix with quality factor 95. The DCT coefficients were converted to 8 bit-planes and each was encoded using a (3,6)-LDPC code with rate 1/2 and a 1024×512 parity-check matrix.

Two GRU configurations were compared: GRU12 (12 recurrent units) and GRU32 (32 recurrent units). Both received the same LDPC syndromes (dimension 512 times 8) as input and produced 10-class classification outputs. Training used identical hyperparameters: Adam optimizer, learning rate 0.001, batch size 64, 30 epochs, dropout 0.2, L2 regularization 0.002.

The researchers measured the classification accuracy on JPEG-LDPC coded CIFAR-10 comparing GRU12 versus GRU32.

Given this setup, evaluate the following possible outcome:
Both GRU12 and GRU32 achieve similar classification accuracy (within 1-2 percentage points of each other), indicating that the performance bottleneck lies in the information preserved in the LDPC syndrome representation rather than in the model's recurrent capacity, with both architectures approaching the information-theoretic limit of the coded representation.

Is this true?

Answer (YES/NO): YES